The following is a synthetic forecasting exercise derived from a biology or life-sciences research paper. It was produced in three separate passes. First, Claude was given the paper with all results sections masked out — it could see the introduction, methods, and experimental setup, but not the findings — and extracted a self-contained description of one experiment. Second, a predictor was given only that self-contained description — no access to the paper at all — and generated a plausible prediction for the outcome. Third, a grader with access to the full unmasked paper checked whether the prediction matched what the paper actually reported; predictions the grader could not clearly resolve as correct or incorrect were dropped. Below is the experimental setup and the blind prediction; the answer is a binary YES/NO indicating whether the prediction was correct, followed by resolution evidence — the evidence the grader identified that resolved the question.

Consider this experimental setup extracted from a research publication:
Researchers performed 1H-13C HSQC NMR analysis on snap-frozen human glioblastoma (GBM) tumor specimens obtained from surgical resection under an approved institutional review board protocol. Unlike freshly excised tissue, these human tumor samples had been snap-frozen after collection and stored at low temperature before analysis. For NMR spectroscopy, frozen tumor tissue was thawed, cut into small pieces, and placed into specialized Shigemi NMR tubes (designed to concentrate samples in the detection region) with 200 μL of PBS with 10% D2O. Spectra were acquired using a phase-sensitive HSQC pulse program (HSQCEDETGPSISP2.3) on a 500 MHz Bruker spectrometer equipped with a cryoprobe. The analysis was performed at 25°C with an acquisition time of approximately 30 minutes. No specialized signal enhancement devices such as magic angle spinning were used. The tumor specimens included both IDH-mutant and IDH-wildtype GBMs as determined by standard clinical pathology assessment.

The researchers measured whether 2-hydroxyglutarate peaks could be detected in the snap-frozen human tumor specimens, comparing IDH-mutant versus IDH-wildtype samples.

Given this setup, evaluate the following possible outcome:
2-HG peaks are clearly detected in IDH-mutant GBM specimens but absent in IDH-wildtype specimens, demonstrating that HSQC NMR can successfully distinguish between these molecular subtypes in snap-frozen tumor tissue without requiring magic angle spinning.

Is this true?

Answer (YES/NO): YES